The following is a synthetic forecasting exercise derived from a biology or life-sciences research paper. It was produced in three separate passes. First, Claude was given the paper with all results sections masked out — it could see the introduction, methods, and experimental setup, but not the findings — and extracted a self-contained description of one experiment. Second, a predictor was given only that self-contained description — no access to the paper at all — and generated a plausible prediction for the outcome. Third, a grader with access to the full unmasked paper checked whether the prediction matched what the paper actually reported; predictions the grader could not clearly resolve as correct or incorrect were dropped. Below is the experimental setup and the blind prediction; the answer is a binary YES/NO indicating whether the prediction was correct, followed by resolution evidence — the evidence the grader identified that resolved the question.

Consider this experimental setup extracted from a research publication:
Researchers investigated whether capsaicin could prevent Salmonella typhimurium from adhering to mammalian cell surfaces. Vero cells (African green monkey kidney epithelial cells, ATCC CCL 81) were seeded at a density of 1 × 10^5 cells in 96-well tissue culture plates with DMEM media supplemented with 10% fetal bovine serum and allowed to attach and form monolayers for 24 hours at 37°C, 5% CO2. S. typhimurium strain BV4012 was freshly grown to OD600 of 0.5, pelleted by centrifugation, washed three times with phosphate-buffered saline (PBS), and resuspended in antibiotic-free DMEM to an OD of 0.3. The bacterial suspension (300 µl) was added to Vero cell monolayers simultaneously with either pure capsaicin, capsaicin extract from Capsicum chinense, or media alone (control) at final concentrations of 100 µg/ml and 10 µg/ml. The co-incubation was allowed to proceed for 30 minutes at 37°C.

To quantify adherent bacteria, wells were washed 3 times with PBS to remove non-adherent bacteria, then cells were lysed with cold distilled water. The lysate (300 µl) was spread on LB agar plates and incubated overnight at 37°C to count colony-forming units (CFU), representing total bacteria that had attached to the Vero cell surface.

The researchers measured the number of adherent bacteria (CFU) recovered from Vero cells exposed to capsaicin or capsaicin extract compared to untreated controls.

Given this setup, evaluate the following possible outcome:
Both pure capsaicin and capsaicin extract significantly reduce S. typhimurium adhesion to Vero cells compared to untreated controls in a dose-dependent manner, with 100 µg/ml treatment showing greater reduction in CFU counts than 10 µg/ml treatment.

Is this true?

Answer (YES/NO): NO